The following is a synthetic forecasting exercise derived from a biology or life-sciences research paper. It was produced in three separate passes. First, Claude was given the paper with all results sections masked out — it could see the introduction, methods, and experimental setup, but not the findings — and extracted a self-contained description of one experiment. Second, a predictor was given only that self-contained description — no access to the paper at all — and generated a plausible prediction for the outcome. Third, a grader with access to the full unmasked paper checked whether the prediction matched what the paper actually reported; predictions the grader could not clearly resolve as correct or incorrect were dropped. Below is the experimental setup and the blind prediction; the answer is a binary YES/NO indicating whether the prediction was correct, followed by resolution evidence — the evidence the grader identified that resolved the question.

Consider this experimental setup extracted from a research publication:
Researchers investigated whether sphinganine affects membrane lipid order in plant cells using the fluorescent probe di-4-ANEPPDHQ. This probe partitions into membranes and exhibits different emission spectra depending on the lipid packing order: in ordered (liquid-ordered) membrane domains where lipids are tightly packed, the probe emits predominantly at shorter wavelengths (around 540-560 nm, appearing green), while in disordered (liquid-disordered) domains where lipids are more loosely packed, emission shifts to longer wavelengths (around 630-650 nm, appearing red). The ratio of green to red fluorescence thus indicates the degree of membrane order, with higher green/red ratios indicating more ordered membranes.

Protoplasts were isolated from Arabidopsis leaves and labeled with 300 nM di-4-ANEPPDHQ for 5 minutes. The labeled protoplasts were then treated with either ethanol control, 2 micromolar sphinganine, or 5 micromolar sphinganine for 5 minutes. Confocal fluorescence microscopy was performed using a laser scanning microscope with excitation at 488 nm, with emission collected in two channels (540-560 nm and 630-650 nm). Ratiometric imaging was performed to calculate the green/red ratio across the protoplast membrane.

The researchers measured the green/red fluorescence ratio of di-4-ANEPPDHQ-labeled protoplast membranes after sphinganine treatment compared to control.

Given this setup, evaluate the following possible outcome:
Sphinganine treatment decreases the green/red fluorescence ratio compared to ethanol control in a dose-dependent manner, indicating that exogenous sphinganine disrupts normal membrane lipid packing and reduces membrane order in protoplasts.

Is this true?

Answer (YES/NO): NO